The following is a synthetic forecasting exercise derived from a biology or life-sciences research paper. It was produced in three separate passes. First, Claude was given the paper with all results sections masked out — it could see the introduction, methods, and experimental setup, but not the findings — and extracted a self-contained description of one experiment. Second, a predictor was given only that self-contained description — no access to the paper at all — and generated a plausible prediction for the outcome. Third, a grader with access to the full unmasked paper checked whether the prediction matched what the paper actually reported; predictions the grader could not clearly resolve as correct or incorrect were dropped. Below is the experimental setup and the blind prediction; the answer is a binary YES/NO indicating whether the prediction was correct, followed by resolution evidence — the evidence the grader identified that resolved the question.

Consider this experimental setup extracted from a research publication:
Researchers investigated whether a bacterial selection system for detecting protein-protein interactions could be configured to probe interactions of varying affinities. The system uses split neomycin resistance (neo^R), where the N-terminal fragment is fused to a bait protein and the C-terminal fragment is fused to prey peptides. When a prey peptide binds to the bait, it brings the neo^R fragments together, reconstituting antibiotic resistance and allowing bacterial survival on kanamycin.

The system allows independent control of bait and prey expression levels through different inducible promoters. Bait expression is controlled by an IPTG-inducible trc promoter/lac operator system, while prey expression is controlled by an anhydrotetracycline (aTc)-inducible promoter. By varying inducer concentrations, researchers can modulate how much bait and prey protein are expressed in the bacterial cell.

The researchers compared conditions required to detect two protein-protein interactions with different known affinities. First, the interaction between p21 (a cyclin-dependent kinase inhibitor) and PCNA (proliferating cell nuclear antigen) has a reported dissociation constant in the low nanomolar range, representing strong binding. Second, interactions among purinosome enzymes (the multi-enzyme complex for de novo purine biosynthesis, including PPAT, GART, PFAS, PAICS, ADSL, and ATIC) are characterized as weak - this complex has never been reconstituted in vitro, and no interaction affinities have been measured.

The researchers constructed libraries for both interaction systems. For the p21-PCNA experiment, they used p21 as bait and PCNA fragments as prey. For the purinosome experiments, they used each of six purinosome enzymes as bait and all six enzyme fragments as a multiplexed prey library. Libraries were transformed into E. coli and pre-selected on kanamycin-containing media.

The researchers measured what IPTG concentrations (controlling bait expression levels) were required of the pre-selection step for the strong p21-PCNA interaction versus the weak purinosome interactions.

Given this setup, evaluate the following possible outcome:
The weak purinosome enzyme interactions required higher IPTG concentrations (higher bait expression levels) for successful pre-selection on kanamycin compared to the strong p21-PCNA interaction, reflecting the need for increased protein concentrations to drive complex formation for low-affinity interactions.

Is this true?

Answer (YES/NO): YES